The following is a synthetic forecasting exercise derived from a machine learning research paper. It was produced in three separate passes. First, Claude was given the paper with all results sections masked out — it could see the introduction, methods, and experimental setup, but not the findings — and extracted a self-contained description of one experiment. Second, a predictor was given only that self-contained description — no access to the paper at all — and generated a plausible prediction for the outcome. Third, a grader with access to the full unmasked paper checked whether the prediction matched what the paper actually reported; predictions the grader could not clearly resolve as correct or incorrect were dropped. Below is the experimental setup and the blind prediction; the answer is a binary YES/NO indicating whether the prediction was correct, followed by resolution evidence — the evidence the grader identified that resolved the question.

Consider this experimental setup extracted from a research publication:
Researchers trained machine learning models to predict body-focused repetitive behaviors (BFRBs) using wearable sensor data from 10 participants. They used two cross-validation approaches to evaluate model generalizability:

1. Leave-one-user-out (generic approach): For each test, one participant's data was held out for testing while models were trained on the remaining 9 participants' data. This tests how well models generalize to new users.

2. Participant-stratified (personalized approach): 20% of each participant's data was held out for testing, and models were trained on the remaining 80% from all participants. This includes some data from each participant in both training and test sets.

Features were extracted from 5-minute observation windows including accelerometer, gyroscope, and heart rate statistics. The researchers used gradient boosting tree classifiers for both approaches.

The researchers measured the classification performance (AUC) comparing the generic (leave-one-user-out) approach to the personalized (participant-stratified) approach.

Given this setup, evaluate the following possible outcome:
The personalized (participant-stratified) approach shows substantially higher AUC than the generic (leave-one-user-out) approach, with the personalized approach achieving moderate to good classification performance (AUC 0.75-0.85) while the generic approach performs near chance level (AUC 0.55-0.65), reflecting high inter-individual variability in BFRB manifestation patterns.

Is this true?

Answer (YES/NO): NO